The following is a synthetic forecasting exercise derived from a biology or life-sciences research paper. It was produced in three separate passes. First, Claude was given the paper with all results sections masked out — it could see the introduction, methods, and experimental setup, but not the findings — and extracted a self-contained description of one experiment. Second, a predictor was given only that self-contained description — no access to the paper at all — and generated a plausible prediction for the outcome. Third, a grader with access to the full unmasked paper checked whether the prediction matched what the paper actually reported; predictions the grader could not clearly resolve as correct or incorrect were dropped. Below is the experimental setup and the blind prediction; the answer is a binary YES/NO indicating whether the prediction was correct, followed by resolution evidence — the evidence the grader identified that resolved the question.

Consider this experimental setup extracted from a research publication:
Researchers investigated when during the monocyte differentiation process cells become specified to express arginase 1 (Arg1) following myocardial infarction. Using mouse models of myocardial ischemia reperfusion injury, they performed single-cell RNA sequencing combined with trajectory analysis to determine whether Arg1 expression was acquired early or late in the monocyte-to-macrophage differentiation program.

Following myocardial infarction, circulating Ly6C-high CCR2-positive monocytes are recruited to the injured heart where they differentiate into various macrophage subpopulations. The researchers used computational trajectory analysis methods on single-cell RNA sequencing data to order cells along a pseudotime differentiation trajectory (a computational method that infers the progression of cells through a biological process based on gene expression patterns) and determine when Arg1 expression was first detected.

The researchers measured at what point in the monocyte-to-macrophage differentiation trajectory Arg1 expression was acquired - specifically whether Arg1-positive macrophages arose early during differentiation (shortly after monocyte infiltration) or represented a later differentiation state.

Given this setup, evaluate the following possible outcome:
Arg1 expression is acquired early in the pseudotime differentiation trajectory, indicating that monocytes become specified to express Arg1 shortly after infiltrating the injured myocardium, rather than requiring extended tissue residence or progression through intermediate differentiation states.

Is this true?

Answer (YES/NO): YES